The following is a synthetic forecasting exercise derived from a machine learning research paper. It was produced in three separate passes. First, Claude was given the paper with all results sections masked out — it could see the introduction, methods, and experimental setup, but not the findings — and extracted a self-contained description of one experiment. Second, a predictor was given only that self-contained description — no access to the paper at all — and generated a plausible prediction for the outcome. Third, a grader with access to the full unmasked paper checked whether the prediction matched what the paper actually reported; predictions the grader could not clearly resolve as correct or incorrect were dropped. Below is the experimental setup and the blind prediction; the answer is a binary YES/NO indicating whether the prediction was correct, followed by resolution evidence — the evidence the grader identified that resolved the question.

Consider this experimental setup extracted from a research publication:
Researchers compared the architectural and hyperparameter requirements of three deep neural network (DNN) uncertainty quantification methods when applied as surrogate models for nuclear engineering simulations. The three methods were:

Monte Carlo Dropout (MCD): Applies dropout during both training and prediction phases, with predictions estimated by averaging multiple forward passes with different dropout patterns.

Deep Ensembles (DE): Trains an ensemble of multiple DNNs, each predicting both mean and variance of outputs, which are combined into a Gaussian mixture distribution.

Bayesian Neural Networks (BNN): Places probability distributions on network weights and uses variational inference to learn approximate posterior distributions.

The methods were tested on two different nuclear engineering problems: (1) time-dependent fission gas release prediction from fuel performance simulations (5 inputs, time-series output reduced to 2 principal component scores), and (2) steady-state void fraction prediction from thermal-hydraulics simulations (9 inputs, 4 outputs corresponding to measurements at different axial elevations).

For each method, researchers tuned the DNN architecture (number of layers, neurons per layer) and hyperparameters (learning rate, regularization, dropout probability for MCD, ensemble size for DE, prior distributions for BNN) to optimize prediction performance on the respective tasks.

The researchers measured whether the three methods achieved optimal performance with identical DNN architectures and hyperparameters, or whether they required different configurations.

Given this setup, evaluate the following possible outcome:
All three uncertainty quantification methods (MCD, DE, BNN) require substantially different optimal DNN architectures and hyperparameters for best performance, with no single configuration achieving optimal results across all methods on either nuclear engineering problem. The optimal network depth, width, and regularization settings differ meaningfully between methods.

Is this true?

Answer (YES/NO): YES